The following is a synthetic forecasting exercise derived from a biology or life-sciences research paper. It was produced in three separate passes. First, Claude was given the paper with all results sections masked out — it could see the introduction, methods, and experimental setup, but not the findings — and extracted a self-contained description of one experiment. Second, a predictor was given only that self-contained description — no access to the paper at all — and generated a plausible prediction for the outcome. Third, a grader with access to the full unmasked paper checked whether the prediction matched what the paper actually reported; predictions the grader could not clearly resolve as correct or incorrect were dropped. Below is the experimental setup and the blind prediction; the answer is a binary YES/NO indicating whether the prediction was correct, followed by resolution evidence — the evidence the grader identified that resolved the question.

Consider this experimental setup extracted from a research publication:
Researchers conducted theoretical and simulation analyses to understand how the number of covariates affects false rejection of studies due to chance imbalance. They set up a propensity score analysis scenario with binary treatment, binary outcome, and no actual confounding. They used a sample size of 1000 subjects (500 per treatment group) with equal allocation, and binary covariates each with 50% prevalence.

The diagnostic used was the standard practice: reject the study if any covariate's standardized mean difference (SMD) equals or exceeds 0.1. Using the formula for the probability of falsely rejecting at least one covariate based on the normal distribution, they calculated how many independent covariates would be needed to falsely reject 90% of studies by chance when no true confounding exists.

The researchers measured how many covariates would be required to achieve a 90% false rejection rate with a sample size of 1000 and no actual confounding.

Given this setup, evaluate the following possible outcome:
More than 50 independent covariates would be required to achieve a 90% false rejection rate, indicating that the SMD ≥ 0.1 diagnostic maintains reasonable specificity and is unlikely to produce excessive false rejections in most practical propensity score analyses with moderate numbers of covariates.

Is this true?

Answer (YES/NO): NO